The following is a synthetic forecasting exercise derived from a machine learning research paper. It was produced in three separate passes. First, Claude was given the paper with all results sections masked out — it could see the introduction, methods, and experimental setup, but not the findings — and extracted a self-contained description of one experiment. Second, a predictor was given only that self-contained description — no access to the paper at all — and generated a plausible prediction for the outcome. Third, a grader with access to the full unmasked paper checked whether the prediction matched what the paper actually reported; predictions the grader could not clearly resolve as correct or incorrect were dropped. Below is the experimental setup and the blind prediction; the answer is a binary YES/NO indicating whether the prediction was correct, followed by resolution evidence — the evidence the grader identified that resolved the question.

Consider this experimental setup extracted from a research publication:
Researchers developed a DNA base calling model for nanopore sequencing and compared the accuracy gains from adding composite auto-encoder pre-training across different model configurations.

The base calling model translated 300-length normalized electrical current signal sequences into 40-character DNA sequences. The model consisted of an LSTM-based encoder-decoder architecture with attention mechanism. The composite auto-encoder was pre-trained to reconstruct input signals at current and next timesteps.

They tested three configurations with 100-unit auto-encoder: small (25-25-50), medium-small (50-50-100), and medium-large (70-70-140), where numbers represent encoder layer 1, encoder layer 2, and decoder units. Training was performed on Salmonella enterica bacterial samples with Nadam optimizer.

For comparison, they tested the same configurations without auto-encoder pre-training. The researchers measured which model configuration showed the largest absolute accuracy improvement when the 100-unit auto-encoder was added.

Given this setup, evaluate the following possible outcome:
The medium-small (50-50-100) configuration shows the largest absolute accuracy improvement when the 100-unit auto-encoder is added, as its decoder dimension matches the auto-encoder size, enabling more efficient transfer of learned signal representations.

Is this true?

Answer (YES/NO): NO